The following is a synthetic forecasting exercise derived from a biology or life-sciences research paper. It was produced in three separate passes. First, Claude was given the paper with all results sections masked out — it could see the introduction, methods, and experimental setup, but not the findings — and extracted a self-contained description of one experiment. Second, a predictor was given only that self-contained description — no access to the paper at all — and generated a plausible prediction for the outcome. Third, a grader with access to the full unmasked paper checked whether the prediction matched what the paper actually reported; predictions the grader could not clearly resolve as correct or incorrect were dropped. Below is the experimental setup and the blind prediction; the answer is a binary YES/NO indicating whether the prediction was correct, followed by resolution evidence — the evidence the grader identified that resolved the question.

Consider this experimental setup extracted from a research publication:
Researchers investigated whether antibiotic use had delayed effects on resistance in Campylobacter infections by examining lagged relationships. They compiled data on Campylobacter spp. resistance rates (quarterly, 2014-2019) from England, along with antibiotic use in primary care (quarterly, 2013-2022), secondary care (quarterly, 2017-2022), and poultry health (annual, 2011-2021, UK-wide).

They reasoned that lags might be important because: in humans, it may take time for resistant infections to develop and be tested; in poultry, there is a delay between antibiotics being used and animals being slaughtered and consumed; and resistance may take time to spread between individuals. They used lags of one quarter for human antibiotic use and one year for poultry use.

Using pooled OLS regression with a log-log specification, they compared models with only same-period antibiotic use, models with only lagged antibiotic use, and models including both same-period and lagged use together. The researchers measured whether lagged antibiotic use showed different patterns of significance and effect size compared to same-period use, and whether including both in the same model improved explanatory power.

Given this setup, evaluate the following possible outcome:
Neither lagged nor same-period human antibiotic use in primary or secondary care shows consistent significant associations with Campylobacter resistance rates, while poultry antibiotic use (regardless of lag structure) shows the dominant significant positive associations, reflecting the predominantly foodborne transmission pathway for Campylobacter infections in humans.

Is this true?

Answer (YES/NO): NO